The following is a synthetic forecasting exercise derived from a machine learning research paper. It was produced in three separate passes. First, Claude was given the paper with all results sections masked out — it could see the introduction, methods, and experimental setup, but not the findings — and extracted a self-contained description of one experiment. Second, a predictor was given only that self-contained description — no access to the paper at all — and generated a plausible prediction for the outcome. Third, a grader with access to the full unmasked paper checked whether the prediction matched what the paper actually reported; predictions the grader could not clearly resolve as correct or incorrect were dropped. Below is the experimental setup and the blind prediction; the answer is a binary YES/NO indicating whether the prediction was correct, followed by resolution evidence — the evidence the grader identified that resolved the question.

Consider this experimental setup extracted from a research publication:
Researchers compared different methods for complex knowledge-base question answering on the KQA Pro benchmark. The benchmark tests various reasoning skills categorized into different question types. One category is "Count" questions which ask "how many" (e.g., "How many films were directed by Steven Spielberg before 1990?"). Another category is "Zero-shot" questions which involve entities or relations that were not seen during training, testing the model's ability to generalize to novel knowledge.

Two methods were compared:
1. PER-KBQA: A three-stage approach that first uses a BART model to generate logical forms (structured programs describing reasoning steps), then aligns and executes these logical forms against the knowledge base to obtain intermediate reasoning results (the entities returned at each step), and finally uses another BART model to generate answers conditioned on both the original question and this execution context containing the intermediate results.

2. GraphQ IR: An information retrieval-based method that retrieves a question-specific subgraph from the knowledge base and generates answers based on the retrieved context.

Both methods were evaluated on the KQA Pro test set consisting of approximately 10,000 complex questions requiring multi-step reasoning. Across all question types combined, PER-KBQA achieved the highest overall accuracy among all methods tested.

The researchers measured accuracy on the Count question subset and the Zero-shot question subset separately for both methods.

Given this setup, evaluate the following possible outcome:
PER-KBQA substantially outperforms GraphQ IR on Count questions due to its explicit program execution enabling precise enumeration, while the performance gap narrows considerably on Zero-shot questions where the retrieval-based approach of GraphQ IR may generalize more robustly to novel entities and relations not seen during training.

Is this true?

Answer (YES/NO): NO